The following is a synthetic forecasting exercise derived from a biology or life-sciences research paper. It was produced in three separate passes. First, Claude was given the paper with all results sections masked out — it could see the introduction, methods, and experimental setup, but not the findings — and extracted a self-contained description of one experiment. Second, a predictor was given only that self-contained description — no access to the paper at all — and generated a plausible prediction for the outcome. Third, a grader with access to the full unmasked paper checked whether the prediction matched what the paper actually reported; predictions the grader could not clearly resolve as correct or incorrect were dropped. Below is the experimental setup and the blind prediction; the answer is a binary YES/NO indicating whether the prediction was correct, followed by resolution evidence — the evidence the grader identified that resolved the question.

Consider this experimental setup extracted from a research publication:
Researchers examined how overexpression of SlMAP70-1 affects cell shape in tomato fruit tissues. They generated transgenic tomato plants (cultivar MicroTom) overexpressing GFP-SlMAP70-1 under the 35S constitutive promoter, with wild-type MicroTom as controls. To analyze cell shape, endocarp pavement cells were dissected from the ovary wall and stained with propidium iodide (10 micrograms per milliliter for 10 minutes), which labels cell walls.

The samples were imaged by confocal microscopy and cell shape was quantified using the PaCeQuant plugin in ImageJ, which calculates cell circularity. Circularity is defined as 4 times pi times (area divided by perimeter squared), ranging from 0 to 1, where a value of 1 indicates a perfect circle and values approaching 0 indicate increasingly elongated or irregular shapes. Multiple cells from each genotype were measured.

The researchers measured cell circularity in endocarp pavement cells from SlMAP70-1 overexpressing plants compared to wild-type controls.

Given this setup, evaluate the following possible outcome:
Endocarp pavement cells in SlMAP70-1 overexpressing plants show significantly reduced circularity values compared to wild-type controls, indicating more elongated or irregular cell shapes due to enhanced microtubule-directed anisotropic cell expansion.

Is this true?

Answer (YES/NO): YES